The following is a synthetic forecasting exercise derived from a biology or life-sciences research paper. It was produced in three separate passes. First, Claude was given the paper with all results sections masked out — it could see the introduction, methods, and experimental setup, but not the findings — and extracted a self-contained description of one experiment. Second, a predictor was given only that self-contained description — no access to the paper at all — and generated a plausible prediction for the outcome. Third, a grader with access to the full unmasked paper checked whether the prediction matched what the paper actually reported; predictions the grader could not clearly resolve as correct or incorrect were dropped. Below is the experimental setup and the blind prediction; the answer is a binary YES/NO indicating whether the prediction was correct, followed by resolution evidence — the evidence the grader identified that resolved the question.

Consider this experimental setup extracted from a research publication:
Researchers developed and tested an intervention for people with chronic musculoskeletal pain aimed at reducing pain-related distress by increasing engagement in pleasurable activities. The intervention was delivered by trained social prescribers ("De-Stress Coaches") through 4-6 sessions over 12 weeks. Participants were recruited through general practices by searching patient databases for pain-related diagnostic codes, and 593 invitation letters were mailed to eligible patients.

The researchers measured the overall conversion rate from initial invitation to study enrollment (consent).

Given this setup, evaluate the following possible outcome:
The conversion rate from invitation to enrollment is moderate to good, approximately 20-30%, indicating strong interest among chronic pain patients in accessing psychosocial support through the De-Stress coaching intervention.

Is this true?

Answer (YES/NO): NO